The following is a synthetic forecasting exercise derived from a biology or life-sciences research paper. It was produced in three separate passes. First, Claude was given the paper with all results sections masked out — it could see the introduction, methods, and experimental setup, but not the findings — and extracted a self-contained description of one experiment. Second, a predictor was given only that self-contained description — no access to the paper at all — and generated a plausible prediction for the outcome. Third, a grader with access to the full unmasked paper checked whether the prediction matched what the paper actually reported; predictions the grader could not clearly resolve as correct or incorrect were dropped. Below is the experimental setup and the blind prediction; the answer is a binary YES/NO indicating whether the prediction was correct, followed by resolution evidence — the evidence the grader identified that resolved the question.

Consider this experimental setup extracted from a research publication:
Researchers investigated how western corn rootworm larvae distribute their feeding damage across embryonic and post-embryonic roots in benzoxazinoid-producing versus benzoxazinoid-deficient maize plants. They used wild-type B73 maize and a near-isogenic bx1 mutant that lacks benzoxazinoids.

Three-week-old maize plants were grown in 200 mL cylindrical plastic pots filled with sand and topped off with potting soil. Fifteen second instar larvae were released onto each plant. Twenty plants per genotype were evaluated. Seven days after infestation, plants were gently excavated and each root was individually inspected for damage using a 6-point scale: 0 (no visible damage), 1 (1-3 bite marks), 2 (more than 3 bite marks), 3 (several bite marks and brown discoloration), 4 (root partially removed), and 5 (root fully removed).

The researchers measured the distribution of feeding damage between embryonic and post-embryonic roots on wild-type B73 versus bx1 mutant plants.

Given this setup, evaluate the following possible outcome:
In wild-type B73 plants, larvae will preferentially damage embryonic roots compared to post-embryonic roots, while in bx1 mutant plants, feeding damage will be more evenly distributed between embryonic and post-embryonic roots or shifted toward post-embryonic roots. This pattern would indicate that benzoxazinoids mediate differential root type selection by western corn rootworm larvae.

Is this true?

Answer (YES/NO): NO